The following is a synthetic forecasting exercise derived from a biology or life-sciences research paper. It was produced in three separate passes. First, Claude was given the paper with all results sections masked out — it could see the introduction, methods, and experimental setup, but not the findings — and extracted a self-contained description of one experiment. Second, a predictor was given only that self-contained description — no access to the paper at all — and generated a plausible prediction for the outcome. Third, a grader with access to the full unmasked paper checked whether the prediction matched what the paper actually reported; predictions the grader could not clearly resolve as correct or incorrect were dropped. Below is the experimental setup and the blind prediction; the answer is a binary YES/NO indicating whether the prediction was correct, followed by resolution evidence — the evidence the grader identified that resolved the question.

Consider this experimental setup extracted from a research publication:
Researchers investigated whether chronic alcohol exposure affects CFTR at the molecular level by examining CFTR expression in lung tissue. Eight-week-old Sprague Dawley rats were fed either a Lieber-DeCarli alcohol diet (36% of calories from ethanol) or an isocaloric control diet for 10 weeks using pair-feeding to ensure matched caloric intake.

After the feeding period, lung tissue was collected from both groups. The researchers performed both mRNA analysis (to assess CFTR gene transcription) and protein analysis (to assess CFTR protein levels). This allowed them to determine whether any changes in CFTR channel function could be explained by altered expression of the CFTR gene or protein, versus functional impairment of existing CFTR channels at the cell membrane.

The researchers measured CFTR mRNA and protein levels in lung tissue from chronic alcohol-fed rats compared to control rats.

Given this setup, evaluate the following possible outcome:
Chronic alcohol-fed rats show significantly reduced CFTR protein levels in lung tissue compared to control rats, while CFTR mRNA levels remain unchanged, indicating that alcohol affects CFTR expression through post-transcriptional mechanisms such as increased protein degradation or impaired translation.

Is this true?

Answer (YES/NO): NO